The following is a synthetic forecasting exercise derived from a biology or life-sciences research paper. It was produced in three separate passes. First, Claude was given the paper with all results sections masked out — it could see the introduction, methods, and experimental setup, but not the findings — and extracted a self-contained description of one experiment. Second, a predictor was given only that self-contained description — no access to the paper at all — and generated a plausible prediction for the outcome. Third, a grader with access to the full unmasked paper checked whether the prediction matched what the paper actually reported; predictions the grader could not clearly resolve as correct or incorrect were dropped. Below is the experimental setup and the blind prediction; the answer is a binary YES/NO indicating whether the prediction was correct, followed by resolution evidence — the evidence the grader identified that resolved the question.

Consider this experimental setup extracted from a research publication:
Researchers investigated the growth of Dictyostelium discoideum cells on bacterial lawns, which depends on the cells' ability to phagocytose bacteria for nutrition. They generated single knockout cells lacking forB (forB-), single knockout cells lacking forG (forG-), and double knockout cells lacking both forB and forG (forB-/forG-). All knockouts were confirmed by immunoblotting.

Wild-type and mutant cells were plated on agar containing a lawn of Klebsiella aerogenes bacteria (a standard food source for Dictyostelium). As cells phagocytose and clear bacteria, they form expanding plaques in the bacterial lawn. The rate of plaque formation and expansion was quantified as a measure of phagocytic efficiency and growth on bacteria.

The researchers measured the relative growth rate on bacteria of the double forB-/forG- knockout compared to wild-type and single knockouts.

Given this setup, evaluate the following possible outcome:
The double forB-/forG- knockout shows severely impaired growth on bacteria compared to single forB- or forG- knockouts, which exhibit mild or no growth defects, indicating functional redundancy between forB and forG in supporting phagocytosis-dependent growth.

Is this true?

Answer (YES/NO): YES